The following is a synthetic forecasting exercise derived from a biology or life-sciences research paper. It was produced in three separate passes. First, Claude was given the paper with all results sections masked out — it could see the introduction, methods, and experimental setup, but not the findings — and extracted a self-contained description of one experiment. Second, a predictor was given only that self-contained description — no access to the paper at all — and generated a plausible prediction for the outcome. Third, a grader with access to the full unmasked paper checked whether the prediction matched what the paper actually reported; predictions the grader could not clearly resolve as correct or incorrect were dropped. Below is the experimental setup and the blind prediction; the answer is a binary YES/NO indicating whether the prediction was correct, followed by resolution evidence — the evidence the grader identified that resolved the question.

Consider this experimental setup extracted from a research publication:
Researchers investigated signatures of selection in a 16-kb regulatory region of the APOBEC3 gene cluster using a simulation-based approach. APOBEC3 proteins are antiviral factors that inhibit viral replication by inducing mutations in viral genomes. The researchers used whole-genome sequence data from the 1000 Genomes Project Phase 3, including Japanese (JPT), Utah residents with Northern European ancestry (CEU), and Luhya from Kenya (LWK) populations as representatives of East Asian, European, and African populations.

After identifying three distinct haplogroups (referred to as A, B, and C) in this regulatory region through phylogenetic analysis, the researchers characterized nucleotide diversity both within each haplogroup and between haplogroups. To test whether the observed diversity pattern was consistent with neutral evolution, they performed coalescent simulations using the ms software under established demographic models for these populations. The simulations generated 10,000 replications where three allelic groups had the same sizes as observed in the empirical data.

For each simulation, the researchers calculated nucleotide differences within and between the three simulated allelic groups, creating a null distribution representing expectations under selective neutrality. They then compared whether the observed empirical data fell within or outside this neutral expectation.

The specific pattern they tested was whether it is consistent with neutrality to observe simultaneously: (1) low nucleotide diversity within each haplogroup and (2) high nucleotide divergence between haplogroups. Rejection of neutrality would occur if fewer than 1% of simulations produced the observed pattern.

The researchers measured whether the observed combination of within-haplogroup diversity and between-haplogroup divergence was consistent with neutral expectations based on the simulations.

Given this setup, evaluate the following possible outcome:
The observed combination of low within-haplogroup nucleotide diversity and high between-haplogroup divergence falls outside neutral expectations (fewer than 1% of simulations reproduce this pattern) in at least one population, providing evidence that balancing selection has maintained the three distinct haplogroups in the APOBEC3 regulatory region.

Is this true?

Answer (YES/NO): YES